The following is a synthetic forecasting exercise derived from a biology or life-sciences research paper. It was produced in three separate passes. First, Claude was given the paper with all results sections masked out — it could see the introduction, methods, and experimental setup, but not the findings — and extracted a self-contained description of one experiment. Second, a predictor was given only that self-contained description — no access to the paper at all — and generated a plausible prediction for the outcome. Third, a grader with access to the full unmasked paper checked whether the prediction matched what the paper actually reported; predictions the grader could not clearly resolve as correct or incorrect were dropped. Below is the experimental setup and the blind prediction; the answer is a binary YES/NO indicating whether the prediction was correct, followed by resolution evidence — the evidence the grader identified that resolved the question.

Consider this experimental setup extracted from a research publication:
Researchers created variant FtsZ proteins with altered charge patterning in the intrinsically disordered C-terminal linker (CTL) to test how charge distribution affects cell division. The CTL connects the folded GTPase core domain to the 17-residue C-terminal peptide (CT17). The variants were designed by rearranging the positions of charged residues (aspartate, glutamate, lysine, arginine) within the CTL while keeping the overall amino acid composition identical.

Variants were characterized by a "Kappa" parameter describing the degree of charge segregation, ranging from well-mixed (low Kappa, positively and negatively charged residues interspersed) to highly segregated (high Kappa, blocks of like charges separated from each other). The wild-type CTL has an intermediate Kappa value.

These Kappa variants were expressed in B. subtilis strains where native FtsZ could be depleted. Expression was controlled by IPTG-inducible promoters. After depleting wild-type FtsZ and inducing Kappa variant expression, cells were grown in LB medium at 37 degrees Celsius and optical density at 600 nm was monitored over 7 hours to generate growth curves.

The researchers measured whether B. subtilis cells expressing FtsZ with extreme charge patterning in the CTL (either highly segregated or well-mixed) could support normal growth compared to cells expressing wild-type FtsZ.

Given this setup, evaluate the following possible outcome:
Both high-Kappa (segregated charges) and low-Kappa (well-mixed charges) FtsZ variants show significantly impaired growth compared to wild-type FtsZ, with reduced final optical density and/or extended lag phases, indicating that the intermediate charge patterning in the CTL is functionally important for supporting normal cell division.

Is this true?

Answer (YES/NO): NO